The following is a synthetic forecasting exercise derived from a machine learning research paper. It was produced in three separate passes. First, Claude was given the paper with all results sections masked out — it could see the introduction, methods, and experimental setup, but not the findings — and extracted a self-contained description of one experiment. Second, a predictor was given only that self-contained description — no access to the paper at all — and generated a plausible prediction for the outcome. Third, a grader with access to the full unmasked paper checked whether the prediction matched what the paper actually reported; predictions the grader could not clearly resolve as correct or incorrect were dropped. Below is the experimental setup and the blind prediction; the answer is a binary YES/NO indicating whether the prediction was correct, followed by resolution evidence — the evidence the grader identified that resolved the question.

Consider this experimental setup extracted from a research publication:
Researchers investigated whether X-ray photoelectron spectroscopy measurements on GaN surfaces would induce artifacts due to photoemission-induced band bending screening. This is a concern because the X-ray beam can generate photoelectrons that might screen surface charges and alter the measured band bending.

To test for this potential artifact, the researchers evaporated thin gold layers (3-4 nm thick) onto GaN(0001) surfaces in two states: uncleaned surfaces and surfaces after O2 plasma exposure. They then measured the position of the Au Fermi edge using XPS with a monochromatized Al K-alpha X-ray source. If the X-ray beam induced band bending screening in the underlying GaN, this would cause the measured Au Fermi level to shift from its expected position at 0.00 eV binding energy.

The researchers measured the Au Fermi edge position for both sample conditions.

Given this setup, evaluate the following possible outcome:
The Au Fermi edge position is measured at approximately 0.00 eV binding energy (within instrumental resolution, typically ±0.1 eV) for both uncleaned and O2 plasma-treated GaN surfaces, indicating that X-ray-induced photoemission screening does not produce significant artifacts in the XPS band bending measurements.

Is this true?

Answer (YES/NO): YES